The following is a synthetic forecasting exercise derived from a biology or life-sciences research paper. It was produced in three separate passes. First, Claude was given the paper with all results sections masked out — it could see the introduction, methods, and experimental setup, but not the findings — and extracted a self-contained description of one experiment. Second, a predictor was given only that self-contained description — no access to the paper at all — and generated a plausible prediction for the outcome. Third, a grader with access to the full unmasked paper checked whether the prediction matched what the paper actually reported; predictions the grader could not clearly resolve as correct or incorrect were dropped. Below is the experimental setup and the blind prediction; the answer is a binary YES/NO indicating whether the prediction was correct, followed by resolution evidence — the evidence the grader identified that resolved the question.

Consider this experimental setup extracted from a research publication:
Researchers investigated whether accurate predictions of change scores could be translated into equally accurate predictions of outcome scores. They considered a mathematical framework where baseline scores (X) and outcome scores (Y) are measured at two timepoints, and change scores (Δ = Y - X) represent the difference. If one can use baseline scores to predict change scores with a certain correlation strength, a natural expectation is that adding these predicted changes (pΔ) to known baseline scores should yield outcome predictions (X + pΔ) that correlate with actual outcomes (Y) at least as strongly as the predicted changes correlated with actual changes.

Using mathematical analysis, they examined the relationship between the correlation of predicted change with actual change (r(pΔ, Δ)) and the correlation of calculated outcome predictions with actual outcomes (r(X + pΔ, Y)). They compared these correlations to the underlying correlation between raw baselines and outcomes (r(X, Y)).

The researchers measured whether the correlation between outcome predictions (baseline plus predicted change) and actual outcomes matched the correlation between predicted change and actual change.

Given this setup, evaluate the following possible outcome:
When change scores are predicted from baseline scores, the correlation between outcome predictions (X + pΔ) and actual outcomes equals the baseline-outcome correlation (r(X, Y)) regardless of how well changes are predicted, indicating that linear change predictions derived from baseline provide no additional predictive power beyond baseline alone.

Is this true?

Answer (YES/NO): YES